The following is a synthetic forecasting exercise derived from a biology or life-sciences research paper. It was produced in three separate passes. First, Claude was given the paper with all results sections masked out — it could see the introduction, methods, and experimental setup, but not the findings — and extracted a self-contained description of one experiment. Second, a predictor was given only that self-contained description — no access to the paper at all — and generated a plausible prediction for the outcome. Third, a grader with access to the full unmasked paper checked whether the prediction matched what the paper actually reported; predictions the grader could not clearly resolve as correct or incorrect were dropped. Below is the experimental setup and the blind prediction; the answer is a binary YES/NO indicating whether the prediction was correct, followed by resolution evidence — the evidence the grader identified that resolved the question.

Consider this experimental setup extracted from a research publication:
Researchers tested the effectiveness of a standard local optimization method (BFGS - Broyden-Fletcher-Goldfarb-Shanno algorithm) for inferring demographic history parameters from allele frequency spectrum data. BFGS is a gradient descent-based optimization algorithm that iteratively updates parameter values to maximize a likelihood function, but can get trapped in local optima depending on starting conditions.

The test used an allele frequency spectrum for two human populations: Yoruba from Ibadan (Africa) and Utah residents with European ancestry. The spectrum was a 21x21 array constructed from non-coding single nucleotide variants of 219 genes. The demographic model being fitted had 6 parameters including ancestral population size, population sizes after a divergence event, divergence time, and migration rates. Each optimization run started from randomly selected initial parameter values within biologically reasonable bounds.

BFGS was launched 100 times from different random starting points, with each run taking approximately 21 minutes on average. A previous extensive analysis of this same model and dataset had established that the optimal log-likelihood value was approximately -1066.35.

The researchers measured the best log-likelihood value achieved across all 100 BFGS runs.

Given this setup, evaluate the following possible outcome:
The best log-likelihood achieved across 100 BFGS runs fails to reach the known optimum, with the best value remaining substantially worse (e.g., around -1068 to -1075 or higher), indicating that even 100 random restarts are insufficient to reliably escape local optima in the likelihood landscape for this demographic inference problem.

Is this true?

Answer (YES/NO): NO